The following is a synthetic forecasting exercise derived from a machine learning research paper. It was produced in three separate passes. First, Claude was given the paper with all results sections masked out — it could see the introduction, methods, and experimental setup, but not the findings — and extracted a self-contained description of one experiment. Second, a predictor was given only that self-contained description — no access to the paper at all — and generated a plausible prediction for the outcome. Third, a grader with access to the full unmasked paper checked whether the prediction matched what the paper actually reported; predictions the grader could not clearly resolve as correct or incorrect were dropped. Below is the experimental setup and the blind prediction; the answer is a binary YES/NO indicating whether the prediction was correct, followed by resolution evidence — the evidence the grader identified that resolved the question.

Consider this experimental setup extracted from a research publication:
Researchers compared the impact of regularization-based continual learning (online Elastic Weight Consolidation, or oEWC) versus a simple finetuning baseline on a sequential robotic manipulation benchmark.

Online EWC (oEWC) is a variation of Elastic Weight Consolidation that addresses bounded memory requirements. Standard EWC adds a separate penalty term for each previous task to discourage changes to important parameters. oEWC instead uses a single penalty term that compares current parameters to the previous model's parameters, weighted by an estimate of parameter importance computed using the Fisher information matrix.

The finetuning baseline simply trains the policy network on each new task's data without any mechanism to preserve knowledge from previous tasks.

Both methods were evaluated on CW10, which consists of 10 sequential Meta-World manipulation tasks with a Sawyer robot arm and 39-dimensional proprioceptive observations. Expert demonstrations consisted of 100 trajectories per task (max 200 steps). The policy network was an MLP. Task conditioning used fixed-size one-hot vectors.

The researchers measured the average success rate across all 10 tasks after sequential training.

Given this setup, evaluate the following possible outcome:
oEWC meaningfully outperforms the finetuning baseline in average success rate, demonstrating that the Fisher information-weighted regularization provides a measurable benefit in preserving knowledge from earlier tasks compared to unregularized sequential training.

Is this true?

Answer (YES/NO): NO